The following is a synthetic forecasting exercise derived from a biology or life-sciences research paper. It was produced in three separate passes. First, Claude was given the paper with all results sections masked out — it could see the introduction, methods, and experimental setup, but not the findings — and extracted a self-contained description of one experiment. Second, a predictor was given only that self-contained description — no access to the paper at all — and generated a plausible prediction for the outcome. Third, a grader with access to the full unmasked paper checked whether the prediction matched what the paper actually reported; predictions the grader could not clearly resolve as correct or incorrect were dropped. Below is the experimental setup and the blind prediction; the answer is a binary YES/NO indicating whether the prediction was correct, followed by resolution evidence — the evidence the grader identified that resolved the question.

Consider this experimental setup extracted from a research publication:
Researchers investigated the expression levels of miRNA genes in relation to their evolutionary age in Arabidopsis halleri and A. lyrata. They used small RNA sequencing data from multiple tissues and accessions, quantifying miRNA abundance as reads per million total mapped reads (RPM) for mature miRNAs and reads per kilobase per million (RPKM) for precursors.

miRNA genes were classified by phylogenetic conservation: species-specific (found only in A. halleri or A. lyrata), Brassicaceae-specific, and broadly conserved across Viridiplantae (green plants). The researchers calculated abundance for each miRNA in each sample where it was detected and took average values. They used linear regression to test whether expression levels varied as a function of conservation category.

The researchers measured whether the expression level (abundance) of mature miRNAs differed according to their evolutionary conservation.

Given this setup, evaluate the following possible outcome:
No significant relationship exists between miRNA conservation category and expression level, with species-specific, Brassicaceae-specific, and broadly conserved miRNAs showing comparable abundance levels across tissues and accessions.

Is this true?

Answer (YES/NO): NO